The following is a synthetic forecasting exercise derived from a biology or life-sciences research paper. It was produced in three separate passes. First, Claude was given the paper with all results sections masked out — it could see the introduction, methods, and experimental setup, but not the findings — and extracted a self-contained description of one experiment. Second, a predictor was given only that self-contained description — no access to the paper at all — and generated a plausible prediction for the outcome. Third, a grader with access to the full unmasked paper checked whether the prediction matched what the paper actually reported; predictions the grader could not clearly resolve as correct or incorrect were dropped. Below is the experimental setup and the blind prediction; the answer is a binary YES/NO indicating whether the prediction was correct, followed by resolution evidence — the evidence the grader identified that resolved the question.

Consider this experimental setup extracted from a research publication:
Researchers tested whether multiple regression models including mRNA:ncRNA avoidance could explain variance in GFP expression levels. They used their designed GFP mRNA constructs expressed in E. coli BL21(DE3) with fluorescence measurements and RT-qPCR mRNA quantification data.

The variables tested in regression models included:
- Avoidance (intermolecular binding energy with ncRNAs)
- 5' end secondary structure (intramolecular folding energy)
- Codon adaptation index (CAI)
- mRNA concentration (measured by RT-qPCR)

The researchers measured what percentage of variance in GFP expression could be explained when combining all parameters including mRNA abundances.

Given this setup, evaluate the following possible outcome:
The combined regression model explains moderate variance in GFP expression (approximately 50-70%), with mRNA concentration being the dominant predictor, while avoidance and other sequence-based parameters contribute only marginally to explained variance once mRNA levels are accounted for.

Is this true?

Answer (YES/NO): NO